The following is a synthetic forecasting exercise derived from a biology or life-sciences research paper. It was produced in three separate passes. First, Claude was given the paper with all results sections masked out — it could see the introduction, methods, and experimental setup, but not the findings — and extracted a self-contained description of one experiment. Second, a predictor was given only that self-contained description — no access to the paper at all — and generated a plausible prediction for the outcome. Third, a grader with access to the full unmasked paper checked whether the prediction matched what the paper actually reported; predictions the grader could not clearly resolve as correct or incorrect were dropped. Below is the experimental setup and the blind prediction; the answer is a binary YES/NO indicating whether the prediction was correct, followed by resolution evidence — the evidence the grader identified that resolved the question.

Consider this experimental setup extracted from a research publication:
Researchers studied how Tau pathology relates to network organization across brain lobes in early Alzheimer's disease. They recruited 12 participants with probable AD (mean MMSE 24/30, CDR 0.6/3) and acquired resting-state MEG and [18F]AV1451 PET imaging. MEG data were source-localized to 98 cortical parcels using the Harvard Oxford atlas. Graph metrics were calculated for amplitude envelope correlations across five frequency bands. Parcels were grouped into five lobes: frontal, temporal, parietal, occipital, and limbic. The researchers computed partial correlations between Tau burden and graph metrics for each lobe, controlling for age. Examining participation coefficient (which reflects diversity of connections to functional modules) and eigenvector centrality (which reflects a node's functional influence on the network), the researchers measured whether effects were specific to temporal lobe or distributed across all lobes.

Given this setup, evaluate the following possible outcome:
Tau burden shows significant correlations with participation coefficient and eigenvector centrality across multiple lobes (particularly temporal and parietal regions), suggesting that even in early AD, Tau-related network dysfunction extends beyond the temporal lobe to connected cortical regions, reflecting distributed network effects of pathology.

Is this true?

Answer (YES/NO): YES